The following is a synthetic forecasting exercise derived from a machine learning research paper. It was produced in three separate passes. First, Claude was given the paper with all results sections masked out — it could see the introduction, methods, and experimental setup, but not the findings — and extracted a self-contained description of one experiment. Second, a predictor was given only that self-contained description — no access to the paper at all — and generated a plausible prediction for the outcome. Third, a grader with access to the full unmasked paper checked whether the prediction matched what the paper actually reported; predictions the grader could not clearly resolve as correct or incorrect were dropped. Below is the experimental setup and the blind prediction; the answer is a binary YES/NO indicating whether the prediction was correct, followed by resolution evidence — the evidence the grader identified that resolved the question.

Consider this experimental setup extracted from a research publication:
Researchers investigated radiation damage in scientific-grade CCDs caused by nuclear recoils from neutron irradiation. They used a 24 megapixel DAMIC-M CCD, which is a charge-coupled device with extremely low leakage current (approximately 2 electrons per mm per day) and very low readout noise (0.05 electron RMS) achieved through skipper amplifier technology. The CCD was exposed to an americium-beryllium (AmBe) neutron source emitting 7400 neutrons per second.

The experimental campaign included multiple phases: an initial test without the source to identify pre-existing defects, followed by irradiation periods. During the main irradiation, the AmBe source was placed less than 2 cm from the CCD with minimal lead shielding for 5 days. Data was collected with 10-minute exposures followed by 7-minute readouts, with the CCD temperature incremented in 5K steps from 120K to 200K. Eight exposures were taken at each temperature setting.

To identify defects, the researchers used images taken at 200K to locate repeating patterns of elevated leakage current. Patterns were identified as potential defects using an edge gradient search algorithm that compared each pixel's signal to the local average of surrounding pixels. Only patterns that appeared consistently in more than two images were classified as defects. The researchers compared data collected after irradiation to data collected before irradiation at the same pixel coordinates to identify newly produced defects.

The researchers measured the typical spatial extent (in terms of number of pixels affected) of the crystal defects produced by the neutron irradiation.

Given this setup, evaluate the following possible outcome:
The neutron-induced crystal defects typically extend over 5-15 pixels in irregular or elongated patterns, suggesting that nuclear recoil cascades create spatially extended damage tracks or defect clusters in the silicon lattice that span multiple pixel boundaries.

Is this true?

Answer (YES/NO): NO